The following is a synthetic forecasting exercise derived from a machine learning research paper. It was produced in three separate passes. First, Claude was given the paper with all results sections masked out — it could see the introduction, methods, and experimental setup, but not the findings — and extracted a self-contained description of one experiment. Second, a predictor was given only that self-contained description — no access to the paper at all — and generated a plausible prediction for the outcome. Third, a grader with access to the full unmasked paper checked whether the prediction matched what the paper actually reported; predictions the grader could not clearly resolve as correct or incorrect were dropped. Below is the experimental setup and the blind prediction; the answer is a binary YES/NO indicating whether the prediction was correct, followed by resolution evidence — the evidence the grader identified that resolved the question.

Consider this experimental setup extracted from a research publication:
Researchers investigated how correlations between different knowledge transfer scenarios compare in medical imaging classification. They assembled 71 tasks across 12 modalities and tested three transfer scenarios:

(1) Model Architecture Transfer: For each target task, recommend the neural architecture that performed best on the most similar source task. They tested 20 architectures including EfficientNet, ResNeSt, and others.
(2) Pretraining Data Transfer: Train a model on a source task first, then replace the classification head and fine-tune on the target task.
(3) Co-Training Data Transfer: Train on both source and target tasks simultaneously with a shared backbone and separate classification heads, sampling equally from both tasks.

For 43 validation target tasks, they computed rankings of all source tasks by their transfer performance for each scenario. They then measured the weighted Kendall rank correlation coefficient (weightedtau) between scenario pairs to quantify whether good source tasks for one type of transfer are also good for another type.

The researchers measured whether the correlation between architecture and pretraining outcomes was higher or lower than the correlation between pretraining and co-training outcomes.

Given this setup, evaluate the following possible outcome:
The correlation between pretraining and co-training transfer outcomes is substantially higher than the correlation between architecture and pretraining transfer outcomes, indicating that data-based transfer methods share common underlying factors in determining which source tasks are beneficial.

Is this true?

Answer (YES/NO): NO